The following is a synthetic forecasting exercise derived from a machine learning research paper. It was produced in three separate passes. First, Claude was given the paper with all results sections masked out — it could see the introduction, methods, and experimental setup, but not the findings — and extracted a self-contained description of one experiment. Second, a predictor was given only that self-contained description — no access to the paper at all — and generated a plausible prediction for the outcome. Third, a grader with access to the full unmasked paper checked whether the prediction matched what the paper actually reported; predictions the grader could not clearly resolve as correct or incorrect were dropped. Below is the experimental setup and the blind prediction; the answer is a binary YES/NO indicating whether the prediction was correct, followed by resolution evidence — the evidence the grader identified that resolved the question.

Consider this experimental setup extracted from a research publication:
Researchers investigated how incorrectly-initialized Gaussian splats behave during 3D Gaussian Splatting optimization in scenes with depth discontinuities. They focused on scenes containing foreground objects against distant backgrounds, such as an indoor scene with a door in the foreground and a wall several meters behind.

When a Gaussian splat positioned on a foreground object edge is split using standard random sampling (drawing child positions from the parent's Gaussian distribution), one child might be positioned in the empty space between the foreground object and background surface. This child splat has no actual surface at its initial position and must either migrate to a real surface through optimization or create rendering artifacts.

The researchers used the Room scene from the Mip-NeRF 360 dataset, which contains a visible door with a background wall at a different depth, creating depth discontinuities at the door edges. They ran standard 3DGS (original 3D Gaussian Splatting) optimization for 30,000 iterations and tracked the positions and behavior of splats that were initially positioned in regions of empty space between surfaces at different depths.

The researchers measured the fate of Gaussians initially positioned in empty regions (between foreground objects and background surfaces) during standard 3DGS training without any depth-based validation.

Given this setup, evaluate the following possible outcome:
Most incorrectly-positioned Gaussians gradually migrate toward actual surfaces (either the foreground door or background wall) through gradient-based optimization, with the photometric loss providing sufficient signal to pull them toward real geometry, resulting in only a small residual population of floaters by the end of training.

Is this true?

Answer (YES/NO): NO